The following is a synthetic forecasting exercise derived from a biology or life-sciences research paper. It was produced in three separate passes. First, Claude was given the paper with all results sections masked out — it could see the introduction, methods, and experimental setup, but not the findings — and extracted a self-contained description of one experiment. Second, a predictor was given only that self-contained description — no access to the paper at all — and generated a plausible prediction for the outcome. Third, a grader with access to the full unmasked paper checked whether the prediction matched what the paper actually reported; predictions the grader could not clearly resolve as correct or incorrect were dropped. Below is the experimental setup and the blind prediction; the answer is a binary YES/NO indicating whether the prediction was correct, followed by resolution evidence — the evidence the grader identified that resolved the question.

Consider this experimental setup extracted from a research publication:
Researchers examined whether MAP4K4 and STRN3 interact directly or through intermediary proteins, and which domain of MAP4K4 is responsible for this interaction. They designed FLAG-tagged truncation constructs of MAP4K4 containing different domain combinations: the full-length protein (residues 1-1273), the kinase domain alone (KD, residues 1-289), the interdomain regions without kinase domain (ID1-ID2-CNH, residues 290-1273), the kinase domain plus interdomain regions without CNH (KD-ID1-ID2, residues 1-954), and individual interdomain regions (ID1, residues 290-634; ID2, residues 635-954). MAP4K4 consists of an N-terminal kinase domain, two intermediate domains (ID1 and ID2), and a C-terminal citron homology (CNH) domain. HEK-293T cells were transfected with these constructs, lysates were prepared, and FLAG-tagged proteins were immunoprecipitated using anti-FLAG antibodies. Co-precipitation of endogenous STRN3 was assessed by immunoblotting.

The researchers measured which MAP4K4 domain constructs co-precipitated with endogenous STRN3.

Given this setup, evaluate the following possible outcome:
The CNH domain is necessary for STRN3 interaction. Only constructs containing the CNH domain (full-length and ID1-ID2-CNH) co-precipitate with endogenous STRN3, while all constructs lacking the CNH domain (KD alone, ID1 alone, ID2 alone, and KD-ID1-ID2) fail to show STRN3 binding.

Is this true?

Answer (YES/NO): NO